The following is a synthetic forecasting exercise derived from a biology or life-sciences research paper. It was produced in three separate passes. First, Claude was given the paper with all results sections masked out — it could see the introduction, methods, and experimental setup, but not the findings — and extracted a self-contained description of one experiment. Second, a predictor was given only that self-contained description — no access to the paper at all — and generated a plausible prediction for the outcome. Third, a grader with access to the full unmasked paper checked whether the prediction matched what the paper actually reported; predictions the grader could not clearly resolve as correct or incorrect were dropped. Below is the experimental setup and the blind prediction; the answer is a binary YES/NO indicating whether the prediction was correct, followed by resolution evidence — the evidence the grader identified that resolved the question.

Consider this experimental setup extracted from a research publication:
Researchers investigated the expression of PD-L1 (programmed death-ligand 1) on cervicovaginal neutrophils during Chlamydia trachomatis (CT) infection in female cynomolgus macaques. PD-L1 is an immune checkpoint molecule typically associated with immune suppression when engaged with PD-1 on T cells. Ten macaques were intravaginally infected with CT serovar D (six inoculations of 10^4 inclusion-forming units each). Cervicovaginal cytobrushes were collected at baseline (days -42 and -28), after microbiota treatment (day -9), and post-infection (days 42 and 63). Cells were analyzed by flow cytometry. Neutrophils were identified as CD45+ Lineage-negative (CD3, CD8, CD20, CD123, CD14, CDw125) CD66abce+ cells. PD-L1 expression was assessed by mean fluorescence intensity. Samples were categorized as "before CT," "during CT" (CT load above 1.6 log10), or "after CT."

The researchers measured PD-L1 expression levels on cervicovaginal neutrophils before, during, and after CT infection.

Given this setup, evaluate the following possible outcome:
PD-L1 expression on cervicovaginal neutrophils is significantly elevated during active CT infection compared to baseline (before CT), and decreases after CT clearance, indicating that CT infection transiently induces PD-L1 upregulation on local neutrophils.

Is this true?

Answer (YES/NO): NO